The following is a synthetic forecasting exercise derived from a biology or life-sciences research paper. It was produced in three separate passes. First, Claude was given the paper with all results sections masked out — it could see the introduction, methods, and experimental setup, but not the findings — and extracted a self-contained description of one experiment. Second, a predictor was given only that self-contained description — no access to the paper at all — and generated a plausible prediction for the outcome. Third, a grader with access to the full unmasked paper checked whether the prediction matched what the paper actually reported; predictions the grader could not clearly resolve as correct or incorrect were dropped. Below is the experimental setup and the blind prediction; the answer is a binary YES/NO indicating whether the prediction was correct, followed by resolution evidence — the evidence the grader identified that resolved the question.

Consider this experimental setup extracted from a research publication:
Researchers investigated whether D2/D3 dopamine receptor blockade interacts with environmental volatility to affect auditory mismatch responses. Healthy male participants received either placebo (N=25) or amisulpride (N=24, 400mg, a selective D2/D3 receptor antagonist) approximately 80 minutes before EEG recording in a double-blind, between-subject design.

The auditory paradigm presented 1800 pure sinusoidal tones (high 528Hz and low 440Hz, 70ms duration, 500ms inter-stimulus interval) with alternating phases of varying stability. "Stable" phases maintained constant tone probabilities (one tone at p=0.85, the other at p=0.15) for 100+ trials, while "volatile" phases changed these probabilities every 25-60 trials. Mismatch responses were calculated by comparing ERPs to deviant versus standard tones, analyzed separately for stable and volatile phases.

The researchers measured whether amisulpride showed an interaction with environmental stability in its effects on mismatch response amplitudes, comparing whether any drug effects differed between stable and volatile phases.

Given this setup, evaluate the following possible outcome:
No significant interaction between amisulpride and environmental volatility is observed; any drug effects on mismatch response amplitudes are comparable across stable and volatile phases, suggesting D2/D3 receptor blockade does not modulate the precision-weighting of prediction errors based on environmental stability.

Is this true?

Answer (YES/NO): YES